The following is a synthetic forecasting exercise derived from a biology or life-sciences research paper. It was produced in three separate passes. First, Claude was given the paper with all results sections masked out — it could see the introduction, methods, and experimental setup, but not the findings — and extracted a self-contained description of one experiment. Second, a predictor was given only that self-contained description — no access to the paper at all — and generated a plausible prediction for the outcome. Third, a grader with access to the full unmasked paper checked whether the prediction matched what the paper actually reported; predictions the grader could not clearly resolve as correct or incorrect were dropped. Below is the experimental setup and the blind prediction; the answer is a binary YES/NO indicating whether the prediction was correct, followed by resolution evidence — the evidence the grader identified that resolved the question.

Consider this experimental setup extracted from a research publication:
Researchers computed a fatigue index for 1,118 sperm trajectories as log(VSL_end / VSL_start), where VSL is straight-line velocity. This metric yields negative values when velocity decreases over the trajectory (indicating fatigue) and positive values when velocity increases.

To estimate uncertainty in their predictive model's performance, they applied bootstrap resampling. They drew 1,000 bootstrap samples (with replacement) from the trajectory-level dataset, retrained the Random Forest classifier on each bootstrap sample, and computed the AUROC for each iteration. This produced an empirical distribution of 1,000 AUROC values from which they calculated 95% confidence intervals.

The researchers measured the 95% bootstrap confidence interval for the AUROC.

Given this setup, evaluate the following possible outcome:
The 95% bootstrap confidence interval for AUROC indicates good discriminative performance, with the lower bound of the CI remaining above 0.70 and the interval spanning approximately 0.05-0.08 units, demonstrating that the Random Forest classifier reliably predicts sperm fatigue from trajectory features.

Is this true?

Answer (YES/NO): NO